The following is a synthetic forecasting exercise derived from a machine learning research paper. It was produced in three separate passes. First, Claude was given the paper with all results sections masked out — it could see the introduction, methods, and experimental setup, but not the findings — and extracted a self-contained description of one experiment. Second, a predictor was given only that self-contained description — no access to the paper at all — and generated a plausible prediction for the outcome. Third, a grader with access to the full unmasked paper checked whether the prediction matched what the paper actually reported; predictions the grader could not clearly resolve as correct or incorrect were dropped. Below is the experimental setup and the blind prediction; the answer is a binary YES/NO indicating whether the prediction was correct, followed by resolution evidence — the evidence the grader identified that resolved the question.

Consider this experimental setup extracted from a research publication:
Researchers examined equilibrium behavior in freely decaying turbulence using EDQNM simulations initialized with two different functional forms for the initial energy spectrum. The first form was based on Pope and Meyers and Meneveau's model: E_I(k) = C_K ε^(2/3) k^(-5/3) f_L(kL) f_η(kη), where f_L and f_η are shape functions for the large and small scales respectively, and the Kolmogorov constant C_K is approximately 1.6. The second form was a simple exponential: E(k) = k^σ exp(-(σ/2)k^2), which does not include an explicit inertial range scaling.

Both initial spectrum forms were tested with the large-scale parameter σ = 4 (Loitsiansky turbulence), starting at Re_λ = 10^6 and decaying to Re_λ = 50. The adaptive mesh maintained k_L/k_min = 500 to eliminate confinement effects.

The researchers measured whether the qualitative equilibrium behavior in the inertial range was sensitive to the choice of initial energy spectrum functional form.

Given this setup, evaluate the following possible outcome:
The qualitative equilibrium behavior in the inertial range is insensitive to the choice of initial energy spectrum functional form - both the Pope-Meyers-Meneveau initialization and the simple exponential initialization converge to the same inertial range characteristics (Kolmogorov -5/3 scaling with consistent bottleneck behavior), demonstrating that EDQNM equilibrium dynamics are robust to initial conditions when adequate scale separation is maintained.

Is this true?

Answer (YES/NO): YES